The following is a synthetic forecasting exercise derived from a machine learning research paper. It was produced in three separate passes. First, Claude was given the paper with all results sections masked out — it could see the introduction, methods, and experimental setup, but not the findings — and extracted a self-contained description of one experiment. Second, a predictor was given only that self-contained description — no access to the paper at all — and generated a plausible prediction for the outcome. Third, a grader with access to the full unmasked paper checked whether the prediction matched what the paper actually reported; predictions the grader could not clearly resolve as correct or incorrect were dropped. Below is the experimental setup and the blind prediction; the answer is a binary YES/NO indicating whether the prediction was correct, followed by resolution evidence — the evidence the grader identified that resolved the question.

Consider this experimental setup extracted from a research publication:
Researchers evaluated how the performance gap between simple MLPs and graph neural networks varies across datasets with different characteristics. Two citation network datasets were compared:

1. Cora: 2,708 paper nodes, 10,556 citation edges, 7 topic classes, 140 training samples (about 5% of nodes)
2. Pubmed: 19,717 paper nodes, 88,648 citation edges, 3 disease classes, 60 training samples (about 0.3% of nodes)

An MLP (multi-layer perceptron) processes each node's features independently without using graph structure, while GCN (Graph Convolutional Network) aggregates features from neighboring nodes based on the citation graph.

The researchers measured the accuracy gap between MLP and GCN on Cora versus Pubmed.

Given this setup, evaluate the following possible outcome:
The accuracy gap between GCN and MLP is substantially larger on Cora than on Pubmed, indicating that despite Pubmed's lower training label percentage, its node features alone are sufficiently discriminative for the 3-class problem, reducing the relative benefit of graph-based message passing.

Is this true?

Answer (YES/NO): YES